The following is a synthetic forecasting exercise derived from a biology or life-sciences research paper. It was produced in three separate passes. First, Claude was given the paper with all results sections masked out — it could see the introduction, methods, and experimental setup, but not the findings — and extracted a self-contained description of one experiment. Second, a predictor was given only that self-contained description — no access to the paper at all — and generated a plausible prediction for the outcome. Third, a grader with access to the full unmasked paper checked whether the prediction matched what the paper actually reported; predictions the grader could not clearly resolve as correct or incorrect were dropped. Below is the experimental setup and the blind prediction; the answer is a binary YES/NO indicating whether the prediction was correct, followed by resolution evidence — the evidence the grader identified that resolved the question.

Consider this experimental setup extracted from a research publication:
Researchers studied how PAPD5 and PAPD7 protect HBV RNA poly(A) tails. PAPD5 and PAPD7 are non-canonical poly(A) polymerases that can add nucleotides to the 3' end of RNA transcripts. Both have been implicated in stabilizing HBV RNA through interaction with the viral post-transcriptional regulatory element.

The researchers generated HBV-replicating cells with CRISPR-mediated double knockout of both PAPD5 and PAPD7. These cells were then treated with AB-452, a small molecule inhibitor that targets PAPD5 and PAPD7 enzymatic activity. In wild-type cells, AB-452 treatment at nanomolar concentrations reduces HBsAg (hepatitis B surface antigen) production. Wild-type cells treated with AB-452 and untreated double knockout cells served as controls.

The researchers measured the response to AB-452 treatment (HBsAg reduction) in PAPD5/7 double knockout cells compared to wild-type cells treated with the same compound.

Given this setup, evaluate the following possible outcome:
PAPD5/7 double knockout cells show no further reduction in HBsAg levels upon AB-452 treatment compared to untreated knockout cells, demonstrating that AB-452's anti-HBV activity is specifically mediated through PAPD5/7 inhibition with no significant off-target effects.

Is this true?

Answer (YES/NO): YES